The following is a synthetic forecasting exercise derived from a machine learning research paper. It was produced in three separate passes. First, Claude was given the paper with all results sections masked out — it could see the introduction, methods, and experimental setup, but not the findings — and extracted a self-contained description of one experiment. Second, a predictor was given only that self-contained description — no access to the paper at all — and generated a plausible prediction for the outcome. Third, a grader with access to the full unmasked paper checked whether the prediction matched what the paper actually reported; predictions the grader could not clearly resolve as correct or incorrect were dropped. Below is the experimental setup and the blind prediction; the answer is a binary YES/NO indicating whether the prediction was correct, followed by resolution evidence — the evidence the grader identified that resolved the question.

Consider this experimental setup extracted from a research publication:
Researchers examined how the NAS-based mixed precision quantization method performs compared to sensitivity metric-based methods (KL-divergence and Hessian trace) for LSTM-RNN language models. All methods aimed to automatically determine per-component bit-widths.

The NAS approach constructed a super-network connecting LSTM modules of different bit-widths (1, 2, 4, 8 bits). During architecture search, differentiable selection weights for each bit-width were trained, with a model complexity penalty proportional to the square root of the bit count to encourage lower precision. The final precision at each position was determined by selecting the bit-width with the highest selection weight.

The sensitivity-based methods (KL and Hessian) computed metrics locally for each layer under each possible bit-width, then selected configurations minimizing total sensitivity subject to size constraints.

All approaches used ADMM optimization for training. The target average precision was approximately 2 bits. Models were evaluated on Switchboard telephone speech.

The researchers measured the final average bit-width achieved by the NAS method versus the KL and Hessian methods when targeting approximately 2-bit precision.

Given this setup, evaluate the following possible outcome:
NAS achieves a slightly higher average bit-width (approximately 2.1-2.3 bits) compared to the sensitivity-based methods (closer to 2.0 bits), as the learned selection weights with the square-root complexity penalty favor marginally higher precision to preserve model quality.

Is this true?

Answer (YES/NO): YES